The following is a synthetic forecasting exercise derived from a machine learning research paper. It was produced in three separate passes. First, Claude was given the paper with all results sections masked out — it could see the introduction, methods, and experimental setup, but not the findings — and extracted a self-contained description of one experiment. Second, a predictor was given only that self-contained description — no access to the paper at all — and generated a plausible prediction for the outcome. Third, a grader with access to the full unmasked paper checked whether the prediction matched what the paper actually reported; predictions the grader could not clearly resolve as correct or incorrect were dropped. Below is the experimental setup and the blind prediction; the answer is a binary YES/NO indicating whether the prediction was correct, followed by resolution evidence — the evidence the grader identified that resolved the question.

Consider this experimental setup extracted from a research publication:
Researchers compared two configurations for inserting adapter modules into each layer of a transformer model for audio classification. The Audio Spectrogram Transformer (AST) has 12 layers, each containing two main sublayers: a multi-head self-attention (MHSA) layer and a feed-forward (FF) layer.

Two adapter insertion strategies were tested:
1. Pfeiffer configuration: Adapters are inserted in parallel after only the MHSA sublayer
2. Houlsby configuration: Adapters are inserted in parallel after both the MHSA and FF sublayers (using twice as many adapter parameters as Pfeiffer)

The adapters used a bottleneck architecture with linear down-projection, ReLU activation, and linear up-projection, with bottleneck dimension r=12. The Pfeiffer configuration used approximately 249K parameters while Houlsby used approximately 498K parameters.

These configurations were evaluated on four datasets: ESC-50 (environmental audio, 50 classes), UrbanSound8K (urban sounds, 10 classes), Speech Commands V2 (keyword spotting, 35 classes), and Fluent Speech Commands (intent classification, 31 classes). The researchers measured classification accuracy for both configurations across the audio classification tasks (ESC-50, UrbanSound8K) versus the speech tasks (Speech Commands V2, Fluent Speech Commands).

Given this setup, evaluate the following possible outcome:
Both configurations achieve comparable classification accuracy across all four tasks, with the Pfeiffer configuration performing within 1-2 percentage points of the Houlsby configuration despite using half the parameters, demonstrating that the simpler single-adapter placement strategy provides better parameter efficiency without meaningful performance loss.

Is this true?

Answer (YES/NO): NO